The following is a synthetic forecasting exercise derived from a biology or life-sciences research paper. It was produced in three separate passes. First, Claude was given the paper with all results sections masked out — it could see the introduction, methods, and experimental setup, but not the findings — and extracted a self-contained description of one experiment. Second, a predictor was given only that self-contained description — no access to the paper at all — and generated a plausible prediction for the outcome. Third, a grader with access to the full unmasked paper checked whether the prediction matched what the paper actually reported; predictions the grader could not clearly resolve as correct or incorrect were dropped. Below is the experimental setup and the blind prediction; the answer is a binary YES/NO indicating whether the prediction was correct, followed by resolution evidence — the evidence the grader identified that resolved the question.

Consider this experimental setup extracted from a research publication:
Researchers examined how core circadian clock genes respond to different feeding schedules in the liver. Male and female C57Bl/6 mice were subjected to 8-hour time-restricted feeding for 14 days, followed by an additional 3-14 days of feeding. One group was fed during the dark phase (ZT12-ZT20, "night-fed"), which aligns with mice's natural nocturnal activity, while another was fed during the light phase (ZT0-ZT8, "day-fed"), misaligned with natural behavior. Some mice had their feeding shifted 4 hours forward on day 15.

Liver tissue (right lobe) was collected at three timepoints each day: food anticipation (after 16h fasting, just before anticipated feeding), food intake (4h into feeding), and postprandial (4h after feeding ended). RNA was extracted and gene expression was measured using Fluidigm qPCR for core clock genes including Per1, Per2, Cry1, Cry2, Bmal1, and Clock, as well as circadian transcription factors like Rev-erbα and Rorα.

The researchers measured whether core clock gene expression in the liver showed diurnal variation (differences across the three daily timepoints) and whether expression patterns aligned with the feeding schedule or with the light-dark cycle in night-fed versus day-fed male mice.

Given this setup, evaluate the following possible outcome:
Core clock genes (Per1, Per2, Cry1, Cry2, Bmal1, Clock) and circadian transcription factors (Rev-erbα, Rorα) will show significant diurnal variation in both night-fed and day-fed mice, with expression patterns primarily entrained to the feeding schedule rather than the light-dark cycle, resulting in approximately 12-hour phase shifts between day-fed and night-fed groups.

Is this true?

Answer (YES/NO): NO